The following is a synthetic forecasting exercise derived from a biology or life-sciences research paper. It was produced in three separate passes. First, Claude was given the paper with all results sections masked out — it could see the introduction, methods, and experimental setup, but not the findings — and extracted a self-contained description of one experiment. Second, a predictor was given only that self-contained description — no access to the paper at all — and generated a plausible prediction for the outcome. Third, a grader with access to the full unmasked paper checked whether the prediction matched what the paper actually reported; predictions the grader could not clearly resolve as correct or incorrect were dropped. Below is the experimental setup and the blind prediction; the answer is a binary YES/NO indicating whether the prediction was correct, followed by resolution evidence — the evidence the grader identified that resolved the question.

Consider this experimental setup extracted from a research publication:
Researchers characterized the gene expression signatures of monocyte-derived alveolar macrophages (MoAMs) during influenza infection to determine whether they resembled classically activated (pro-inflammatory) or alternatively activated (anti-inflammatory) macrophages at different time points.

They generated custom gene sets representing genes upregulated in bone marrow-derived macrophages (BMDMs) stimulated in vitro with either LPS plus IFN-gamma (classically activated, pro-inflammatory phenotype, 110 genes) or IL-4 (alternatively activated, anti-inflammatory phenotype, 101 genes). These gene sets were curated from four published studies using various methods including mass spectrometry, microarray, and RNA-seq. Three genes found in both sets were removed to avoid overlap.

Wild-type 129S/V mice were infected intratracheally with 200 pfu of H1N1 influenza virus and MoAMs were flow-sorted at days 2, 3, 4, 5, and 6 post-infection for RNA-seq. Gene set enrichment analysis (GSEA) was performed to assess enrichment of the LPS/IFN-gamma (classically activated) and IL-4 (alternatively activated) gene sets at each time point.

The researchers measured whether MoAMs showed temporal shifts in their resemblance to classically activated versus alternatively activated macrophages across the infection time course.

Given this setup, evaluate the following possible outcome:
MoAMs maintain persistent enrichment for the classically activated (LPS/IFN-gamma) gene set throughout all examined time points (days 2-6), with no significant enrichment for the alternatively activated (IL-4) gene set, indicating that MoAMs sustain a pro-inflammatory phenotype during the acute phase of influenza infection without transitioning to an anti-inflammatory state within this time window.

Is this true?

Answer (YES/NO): NO